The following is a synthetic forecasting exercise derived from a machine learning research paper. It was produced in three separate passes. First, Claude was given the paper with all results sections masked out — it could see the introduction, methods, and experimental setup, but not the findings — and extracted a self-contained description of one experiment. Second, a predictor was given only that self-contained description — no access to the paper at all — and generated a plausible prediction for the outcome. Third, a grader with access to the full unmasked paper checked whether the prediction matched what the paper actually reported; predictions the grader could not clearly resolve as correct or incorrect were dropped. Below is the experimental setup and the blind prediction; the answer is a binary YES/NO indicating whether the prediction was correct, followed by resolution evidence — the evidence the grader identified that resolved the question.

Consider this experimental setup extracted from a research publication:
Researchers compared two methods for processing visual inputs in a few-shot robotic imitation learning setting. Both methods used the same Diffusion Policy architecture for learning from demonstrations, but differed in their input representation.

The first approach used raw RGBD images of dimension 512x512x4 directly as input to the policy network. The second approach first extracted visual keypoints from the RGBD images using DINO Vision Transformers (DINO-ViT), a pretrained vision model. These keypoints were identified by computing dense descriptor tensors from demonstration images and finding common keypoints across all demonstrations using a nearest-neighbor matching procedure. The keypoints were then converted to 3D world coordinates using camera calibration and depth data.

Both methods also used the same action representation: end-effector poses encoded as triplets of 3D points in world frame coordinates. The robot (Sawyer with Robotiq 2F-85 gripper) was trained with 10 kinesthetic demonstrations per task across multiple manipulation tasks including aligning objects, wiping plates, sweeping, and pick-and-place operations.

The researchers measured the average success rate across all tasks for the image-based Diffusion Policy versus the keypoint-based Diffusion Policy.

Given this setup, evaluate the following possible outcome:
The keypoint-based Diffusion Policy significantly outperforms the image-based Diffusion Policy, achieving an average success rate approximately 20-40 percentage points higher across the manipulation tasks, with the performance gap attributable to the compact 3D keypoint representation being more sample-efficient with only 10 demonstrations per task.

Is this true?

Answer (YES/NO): NO